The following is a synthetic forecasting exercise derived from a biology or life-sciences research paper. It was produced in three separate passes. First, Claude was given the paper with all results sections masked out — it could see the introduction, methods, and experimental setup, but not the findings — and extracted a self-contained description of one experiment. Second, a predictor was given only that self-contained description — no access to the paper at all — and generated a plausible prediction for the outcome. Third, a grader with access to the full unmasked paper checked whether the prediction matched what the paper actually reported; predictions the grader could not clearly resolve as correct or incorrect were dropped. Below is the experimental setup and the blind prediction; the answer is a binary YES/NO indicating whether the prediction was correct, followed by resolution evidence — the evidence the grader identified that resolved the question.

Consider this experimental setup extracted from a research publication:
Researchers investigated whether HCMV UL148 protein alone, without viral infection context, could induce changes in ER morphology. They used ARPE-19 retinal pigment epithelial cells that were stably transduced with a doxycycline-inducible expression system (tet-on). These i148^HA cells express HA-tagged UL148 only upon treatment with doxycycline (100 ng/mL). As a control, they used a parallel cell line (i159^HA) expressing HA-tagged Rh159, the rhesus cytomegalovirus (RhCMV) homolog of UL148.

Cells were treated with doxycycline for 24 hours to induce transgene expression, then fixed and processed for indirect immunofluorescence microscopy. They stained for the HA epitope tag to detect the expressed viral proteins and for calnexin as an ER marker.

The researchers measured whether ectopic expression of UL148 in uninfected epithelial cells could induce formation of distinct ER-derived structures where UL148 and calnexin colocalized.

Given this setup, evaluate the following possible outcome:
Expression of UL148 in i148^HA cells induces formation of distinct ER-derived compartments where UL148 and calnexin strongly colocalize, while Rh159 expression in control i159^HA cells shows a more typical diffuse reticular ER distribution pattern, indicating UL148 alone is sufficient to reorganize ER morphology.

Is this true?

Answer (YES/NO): YES